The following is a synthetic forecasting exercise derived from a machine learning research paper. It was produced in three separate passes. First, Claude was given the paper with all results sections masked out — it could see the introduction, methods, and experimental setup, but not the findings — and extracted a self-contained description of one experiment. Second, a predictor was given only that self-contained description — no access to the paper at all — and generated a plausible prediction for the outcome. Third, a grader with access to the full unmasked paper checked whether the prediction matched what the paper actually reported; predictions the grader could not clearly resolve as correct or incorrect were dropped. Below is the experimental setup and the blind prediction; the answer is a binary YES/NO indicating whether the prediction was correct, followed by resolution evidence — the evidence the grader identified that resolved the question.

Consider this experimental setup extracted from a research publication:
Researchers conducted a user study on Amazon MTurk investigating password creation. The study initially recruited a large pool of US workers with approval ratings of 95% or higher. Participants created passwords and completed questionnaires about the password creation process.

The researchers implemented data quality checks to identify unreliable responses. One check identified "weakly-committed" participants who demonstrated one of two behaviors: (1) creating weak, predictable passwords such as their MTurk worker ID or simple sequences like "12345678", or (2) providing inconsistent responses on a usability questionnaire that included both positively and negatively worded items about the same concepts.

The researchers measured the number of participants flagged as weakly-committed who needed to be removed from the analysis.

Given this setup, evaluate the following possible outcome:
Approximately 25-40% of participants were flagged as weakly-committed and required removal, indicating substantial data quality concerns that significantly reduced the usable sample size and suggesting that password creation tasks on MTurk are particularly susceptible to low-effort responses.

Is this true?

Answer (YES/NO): NO